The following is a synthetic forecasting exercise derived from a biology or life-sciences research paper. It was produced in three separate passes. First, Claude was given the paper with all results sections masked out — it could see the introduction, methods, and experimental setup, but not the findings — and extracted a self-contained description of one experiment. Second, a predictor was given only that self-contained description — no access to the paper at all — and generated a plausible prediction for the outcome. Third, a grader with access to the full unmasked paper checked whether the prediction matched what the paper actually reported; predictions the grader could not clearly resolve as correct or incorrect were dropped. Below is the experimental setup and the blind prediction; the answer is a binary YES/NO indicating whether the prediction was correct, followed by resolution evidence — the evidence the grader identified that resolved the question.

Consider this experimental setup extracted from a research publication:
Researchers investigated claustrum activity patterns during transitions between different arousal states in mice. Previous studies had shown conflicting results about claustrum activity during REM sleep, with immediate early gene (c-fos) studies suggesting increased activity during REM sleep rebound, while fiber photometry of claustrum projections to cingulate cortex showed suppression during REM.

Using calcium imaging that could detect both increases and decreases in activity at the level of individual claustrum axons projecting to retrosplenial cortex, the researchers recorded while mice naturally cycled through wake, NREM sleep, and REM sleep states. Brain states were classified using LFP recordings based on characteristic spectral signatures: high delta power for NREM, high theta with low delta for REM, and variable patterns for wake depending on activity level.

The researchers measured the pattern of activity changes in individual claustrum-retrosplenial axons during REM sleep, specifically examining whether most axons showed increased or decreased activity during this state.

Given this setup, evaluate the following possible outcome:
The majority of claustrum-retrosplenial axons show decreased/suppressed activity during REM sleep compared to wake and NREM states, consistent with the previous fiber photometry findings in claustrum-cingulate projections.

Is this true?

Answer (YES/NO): YES